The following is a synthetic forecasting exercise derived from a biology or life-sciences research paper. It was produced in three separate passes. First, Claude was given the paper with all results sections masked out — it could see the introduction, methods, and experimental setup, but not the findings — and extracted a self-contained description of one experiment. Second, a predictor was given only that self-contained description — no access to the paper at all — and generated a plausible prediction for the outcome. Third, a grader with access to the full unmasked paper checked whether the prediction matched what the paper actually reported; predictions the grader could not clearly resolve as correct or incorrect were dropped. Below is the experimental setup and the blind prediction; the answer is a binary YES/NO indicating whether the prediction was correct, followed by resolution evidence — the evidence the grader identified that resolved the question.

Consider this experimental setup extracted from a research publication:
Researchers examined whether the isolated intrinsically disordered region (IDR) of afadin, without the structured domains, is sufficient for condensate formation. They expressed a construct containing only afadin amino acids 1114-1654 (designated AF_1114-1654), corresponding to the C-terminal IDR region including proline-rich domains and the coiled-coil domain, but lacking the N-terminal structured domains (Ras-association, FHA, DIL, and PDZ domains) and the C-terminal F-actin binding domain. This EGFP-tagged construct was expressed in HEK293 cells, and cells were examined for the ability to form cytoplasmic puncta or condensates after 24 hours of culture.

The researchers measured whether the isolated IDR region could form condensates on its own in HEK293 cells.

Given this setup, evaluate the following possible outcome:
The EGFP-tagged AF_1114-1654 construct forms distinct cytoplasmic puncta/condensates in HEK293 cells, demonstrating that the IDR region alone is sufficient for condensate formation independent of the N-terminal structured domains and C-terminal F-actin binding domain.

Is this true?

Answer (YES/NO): YES